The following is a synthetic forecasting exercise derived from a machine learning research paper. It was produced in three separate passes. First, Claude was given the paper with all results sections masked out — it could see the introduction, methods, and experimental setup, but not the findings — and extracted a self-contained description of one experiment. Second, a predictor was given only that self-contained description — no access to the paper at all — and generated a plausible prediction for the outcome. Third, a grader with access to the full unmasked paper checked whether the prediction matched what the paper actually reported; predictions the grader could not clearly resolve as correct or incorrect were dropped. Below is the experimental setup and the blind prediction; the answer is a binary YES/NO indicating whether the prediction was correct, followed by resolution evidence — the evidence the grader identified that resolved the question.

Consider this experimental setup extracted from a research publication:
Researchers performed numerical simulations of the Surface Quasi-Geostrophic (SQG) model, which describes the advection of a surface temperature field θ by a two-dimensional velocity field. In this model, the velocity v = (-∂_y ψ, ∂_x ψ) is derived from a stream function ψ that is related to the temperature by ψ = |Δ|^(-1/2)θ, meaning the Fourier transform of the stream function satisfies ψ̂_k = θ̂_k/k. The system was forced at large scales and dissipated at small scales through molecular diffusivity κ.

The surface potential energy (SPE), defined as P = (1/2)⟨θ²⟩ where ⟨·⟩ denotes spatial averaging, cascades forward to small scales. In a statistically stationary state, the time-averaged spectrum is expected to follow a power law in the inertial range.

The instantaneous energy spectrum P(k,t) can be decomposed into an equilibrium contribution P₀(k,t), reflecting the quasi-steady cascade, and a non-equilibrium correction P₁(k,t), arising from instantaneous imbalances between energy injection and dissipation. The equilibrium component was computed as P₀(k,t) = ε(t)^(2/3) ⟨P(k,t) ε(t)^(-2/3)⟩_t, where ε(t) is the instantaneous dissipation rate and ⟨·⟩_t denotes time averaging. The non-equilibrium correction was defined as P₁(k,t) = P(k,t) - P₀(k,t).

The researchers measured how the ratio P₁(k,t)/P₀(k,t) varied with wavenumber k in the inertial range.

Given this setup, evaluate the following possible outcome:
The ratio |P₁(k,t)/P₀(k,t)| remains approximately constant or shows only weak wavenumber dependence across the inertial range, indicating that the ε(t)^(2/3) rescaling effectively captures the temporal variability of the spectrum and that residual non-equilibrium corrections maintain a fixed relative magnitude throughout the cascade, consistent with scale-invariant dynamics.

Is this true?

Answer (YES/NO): NO